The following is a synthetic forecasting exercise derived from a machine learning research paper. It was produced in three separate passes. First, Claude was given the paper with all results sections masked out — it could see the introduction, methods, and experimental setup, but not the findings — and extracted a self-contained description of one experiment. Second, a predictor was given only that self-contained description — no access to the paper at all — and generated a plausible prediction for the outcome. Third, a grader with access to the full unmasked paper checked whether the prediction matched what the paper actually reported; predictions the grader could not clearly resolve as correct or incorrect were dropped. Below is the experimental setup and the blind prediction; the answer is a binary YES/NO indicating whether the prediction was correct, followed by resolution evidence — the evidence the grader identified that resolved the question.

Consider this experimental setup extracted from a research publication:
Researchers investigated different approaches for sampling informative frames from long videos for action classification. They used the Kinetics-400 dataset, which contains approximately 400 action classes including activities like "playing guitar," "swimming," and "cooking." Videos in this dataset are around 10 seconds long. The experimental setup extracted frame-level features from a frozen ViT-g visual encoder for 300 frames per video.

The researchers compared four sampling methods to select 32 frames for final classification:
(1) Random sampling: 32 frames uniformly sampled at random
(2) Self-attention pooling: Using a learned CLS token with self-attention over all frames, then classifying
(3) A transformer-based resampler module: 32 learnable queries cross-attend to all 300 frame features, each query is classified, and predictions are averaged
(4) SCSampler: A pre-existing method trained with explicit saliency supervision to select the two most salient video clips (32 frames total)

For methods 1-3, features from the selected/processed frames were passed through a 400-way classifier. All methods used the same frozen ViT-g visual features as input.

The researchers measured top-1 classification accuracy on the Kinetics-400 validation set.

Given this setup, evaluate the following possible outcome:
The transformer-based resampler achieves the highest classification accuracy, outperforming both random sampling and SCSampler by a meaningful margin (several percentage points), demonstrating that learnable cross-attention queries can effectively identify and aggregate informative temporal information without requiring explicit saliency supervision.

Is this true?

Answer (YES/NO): NO